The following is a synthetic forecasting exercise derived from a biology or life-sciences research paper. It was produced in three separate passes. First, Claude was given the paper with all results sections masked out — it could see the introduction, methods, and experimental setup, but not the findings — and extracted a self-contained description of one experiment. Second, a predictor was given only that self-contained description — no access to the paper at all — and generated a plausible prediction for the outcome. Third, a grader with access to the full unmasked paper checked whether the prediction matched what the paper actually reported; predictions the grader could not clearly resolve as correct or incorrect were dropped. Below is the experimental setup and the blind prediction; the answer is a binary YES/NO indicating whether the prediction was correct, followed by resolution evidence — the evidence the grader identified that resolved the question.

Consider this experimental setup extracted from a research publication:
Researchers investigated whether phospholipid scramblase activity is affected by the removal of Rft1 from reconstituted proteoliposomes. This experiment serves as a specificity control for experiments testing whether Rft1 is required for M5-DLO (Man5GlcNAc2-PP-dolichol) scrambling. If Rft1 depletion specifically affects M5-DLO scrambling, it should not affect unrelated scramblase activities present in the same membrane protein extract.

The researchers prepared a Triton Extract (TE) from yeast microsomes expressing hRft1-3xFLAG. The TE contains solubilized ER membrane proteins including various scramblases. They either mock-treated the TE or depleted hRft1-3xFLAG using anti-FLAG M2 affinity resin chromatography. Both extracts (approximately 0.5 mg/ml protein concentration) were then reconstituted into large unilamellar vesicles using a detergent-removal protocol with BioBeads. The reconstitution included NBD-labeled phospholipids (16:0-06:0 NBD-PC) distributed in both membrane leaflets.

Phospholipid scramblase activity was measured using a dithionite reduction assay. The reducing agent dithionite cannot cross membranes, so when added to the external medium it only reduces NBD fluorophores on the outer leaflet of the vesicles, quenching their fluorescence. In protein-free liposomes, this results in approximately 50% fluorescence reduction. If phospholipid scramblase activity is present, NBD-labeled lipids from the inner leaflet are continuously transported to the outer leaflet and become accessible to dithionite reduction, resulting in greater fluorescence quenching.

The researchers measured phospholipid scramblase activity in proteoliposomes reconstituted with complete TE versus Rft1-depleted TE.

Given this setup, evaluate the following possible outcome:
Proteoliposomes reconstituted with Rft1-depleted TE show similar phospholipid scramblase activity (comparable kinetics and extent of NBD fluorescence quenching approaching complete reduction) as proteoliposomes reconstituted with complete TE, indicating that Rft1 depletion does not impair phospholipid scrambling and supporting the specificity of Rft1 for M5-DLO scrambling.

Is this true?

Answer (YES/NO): YES